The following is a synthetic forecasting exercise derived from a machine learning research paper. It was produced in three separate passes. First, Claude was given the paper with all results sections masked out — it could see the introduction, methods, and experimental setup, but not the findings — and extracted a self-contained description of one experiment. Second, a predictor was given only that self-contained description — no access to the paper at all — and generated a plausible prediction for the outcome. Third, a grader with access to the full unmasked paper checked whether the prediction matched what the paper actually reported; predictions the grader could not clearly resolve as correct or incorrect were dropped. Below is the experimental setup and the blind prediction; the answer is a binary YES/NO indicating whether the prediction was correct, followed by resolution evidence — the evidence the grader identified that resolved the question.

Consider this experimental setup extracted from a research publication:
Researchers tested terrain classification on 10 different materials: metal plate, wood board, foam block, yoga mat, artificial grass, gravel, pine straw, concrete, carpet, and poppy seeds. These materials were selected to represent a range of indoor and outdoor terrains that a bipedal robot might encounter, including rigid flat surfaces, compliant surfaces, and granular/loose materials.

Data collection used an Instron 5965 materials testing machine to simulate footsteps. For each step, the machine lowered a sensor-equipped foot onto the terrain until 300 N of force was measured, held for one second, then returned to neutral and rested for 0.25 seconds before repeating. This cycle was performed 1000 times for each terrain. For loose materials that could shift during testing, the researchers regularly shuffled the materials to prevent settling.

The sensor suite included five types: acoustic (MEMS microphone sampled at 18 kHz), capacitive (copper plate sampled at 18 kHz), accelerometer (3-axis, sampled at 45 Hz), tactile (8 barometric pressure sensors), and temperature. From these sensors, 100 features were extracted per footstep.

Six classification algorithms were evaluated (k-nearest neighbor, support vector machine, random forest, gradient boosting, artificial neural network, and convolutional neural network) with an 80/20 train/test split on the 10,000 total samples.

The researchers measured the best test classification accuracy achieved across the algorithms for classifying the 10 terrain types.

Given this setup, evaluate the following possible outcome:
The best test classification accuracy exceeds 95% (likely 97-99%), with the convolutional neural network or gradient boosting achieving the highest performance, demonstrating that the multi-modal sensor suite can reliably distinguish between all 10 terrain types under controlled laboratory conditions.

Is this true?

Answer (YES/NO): NO